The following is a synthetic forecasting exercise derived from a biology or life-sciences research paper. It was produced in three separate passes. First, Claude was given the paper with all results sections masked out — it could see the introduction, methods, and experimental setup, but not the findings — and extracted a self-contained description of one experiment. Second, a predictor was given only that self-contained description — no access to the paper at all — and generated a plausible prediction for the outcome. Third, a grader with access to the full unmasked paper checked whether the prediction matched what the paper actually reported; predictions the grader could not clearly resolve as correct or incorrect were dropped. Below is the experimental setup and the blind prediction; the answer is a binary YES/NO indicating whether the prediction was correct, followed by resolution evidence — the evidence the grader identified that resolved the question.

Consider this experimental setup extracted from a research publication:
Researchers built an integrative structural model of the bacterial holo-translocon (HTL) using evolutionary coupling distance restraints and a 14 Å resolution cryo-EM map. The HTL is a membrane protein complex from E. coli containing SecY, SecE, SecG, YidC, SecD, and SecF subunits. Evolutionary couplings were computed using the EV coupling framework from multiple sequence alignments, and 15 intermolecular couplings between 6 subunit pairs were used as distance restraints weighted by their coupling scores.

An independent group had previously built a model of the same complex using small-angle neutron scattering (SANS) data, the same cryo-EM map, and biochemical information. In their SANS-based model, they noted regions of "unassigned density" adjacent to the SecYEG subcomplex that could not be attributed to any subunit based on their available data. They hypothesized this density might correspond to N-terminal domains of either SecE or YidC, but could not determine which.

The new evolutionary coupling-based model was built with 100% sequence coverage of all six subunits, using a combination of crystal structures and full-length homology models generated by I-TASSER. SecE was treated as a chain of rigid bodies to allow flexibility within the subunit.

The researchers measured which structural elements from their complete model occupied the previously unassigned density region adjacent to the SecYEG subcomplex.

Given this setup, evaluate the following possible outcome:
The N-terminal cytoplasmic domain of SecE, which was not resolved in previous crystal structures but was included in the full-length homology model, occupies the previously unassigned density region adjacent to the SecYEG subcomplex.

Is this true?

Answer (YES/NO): YES